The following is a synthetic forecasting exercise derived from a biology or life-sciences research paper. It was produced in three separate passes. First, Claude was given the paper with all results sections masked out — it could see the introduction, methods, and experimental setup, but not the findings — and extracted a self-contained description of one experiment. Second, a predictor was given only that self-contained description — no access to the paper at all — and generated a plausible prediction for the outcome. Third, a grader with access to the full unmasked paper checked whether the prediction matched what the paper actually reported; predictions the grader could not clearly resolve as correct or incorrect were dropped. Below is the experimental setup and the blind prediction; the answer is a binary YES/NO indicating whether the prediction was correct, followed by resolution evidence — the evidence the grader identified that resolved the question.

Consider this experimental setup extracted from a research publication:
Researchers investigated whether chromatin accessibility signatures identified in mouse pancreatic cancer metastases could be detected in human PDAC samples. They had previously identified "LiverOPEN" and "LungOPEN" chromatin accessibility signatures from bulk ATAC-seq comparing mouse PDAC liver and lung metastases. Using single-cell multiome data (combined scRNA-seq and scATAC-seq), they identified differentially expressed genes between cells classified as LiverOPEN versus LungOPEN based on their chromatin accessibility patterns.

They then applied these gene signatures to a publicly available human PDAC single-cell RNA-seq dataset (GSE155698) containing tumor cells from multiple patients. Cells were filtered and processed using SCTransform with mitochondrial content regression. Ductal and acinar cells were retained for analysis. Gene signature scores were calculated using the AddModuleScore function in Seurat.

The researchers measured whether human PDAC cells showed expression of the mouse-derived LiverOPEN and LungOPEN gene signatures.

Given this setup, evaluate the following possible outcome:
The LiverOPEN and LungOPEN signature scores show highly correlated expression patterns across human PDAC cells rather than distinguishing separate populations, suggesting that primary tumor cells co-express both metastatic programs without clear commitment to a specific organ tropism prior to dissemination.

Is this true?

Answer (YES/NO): NO